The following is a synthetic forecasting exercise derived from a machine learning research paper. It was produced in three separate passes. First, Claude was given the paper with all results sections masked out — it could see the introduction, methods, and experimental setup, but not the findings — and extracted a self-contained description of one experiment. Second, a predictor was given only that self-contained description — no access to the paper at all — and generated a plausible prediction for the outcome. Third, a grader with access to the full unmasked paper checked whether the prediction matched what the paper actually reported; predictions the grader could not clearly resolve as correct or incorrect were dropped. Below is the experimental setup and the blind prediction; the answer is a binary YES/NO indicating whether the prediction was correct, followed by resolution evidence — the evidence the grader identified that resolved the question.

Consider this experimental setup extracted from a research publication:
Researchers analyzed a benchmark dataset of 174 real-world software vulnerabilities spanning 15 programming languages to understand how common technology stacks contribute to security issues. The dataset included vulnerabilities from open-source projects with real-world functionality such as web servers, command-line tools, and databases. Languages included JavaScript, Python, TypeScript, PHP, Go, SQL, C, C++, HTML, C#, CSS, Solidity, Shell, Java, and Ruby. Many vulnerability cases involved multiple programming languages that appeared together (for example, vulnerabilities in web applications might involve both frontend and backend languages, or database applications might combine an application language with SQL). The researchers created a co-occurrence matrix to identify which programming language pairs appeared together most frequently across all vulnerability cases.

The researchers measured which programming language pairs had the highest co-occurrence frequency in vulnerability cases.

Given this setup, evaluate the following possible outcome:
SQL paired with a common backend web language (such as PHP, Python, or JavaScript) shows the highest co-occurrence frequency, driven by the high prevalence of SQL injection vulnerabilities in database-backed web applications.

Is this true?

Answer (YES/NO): NO